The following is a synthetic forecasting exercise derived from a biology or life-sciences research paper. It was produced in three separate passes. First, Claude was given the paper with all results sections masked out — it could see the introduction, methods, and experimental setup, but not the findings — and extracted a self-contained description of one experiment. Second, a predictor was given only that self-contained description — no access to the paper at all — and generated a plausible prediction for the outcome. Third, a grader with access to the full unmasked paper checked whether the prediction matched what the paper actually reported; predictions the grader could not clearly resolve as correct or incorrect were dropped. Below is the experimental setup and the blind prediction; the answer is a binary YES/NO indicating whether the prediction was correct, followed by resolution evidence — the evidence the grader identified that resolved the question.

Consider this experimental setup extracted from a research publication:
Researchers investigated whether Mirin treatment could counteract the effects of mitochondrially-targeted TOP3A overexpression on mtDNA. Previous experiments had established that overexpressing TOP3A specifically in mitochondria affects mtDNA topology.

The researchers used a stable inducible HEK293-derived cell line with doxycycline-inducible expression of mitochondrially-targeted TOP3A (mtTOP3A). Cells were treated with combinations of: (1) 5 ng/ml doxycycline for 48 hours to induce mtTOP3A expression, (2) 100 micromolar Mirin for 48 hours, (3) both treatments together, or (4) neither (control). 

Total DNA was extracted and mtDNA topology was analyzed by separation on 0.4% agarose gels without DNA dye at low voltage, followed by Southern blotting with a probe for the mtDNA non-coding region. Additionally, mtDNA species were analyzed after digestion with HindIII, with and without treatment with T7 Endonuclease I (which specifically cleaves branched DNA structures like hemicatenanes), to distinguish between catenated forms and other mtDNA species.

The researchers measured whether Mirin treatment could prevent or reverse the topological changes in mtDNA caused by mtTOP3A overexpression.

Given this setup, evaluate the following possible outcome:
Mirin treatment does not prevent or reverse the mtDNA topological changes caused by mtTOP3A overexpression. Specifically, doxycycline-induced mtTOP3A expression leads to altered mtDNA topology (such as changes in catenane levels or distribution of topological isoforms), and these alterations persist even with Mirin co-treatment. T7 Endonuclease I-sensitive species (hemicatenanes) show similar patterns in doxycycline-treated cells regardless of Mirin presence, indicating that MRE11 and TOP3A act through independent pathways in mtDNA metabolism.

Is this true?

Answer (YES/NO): NO